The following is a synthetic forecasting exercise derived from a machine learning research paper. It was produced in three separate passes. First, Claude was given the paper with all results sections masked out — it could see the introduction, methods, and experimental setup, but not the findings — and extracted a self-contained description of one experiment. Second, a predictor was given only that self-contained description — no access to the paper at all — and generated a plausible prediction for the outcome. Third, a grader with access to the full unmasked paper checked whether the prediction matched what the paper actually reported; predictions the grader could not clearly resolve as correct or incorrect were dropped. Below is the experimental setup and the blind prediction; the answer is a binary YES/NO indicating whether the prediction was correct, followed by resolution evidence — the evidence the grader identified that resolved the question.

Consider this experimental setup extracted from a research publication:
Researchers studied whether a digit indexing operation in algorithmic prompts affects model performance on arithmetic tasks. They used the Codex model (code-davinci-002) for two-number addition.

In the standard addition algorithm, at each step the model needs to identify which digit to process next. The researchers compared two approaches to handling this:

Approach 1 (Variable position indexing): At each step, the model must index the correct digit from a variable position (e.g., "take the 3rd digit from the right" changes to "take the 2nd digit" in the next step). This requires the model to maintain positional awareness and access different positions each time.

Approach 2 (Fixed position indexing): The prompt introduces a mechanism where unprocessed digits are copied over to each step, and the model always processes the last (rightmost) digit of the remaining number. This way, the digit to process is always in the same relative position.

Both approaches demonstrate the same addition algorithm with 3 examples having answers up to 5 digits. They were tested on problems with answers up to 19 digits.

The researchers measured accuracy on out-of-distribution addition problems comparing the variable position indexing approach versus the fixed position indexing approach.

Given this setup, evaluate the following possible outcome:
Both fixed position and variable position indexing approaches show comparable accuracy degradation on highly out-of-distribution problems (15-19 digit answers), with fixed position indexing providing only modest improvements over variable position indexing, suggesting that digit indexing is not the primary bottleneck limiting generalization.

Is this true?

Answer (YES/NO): NO